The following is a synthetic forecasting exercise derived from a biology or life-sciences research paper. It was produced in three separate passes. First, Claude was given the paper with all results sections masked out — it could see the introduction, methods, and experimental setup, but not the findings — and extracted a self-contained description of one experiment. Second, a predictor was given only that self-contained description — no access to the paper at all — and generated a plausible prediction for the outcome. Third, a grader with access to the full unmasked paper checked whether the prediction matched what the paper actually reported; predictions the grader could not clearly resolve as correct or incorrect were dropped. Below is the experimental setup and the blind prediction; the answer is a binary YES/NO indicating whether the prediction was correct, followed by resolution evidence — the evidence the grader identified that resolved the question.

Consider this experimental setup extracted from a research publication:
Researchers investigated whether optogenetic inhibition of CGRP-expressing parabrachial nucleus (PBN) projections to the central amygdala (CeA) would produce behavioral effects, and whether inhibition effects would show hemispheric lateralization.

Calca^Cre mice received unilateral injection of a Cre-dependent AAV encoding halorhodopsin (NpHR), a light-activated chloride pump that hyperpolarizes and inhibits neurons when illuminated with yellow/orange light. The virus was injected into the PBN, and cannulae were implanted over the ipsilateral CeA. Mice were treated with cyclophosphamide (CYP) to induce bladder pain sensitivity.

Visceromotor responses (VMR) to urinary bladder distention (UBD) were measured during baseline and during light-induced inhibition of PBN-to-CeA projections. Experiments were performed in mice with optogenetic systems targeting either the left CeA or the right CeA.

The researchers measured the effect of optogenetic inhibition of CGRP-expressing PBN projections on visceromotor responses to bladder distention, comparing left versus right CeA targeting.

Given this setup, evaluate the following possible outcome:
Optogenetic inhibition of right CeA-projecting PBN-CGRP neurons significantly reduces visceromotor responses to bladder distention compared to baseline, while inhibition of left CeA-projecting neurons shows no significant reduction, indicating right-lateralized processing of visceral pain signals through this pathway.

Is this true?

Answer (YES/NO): NO